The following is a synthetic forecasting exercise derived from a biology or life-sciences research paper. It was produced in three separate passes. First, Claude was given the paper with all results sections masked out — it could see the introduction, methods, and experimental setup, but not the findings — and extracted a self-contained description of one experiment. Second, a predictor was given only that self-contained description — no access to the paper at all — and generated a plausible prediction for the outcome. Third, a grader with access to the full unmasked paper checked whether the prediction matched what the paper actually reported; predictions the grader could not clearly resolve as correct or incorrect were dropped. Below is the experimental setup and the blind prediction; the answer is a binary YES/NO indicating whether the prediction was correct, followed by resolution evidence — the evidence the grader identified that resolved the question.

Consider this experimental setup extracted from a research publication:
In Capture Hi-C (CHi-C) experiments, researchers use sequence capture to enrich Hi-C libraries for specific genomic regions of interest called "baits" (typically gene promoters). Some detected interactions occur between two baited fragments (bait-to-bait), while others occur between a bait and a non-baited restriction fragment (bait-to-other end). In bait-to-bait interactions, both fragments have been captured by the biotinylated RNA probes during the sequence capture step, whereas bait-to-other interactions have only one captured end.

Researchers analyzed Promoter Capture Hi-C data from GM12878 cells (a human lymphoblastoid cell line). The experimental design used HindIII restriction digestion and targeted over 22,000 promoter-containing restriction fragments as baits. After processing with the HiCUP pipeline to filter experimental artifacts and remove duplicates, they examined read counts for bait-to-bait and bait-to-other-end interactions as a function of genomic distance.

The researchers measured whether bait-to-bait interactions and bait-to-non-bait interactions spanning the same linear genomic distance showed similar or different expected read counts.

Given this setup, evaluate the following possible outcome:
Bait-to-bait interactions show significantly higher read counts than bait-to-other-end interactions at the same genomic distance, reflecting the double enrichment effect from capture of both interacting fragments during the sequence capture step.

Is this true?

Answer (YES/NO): YES